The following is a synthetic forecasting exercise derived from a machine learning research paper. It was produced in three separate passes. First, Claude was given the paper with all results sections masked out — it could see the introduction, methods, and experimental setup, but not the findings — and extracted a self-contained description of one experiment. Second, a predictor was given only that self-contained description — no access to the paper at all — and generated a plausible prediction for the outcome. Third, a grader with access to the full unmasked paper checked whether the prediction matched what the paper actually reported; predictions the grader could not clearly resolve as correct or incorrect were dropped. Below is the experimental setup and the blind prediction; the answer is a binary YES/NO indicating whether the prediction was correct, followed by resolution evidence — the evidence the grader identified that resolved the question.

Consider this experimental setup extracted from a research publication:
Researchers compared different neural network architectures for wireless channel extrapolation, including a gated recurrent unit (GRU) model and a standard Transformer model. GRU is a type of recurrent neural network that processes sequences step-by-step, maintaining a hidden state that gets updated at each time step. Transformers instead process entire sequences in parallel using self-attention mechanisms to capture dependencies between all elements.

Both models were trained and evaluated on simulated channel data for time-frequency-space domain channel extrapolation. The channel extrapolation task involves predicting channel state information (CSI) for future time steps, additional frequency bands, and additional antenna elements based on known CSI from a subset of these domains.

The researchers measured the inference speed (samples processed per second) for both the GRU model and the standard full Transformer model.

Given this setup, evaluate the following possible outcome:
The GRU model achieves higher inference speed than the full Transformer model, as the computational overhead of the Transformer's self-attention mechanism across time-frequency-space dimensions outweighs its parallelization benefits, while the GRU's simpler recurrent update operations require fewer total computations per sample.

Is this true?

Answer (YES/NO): YES